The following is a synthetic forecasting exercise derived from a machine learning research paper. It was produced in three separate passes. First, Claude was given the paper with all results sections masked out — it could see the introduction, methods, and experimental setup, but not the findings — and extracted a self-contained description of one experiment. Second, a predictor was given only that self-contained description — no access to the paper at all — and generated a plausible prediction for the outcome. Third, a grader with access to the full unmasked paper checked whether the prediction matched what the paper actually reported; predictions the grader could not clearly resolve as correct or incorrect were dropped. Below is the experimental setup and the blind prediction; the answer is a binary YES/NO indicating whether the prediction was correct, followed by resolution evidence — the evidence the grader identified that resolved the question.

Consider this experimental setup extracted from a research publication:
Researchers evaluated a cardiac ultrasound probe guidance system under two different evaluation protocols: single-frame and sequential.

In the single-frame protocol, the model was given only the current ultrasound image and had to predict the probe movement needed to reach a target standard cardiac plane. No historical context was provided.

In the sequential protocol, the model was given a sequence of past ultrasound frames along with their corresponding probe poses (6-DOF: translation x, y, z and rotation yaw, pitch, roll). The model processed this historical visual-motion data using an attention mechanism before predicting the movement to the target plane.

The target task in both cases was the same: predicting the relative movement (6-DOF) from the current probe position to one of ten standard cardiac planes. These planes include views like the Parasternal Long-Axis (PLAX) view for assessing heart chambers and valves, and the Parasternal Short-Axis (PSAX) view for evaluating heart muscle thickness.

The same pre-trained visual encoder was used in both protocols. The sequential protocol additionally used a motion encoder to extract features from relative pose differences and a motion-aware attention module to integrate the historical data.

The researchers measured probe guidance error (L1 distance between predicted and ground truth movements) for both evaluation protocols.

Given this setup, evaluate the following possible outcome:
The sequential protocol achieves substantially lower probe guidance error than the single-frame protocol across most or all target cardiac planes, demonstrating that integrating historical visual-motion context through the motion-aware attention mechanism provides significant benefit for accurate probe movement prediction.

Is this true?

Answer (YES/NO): YES